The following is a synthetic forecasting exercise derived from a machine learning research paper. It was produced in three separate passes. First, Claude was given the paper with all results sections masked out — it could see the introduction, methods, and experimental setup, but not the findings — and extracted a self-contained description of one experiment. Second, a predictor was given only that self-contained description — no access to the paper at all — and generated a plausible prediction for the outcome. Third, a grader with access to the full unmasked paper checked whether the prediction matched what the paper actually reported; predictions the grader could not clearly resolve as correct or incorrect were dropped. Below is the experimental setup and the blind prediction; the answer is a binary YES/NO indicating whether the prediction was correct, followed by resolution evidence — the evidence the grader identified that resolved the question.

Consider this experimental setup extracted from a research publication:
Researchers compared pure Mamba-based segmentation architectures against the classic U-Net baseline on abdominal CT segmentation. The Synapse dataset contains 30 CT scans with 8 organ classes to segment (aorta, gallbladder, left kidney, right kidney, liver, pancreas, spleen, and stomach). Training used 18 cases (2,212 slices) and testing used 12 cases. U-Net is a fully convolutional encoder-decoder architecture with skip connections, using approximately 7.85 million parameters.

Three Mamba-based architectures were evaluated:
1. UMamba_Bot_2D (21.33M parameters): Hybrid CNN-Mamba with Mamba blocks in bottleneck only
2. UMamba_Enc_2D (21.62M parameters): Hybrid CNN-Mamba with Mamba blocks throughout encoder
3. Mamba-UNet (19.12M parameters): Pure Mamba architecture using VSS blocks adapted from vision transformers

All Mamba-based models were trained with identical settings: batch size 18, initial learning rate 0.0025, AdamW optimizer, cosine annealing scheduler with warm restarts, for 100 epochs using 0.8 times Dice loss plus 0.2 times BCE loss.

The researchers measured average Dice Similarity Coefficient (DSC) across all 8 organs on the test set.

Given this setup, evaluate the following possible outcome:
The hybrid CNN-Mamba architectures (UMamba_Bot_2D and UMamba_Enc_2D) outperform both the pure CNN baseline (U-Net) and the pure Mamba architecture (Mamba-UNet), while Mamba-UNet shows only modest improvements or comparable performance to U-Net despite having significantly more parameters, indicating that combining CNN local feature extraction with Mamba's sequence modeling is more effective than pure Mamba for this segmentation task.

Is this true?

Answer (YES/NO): NO